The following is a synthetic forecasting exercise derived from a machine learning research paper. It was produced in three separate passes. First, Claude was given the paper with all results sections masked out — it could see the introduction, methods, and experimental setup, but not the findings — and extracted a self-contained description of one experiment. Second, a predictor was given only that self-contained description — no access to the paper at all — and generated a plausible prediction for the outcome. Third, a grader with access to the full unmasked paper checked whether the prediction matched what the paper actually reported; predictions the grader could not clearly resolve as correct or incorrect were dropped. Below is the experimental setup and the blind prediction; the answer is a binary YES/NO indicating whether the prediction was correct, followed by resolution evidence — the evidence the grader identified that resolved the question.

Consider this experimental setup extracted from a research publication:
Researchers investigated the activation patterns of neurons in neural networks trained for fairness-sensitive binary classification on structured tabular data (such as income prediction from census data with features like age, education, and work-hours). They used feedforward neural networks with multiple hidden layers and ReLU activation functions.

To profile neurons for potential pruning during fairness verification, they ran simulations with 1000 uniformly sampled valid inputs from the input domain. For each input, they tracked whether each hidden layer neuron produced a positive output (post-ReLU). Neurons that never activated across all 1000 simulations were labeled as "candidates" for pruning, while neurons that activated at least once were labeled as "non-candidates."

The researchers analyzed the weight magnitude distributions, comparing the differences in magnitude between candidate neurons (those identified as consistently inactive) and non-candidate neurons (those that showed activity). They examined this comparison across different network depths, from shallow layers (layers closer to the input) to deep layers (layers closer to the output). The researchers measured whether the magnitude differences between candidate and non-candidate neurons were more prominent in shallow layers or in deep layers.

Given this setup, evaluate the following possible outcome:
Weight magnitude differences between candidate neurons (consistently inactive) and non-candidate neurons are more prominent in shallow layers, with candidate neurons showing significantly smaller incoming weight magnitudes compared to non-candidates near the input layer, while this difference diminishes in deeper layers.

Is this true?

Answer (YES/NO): NO